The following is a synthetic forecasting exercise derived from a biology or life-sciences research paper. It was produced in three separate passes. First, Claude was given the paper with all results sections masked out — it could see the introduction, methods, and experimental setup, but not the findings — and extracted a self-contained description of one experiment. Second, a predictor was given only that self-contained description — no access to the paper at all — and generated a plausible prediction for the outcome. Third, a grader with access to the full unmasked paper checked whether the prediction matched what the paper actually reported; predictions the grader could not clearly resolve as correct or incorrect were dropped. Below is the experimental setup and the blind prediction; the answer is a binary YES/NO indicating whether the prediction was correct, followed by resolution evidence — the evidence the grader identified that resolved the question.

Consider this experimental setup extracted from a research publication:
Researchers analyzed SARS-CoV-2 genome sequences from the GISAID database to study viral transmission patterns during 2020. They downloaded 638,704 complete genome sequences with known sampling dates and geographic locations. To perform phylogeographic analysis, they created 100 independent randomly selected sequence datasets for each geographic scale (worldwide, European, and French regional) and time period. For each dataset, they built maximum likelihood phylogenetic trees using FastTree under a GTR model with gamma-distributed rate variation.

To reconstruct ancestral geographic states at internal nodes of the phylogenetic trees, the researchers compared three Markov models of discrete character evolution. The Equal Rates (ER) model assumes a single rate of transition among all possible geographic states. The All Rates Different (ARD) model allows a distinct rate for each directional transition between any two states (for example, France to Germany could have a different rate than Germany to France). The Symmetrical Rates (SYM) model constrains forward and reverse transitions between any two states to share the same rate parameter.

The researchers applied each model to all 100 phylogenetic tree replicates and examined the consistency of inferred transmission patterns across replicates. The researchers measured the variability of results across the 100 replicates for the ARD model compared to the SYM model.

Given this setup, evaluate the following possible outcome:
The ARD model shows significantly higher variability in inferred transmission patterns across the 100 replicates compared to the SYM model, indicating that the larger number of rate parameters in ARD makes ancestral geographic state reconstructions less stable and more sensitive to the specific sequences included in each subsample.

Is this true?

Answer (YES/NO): YES